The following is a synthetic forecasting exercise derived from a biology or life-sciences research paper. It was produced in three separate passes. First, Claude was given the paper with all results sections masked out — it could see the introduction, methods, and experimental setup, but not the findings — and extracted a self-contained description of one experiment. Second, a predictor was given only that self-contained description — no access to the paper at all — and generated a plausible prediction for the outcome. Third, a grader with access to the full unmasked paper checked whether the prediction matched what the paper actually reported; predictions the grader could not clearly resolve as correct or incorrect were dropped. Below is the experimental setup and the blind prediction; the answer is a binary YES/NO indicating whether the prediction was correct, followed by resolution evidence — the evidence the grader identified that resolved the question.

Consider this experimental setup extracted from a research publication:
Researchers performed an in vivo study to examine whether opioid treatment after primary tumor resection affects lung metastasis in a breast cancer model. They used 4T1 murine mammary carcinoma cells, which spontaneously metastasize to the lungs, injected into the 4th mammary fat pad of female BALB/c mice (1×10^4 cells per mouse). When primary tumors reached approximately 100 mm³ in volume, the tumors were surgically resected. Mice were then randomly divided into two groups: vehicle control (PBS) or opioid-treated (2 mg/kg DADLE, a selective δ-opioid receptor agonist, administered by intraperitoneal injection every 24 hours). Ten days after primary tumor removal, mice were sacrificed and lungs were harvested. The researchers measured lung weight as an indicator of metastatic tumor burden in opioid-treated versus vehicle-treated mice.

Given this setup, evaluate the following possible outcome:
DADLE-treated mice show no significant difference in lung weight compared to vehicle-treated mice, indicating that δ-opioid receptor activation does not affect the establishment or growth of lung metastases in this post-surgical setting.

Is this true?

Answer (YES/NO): NO